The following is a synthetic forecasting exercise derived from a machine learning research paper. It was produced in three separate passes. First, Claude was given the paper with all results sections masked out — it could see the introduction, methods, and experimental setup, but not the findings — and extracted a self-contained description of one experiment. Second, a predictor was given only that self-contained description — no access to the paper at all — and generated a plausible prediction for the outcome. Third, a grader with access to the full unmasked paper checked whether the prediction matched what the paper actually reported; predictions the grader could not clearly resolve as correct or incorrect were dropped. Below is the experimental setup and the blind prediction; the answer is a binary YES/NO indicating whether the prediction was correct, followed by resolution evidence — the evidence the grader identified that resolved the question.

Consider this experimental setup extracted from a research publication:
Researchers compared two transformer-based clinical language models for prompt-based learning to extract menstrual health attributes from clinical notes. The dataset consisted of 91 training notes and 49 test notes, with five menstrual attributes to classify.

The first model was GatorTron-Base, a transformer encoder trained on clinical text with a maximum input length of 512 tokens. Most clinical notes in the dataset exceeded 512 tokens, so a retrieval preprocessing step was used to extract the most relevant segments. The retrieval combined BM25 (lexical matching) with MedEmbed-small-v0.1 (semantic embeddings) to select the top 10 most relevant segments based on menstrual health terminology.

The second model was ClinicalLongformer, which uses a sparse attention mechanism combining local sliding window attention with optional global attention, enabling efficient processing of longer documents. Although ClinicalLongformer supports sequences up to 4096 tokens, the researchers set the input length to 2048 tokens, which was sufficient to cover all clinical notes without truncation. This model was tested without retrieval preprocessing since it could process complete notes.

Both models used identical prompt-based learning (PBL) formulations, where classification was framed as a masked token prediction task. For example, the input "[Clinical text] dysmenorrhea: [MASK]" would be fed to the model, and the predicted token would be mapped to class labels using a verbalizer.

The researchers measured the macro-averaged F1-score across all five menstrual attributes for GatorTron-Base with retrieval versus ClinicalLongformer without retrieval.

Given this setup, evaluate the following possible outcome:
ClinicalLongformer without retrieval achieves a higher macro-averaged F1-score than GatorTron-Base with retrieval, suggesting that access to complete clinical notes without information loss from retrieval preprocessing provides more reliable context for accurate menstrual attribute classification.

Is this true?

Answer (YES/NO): NO